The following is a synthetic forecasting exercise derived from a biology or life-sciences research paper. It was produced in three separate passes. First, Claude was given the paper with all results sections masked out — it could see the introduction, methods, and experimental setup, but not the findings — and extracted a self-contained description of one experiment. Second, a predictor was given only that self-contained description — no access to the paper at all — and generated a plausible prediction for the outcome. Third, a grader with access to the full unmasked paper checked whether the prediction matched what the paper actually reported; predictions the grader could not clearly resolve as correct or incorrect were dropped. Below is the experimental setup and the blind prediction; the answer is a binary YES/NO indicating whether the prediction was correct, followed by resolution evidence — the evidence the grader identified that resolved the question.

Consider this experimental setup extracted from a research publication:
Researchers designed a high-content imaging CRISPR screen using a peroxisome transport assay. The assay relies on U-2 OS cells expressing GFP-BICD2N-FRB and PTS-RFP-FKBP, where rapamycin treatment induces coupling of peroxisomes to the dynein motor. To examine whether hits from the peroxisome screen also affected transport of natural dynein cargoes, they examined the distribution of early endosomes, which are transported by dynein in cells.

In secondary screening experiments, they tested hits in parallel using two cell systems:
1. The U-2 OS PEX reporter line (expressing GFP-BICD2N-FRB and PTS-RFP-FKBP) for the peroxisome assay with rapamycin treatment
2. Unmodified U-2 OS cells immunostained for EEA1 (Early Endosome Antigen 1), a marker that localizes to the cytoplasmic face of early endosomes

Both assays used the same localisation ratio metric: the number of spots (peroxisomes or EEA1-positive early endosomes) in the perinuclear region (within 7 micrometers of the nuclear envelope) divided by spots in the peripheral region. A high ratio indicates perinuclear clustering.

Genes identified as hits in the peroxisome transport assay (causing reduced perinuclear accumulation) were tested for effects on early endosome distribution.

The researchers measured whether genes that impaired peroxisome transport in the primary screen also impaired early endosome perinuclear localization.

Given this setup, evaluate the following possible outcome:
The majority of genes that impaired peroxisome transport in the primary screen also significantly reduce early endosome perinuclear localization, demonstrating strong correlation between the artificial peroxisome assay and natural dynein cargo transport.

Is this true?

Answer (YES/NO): NO